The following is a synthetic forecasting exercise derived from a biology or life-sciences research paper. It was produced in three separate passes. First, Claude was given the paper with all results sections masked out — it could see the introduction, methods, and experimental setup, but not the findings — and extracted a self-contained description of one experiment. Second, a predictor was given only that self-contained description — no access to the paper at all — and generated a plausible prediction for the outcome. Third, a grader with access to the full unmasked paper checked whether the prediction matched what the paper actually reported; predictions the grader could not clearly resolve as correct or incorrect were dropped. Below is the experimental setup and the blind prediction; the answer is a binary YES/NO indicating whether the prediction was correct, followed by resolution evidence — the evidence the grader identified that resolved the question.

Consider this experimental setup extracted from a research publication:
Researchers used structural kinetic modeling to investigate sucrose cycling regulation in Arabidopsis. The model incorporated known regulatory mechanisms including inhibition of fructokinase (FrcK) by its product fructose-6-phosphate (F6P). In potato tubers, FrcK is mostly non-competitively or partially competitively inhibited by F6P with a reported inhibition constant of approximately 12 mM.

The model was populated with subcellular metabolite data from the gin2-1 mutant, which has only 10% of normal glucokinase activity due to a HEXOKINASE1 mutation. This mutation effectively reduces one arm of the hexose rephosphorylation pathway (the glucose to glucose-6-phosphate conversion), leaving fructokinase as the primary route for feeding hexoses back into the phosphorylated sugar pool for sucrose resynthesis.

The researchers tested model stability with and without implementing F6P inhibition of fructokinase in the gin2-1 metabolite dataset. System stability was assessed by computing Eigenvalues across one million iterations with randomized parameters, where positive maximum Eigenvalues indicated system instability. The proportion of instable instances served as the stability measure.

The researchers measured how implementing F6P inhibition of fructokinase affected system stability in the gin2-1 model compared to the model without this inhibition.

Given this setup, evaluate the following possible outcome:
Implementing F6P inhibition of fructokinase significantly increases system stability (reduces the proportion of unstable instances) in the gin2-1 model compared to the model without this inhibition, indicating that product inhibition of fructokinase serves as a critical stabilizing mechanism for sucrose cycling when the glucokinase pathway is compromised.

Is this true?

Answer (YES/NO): NO